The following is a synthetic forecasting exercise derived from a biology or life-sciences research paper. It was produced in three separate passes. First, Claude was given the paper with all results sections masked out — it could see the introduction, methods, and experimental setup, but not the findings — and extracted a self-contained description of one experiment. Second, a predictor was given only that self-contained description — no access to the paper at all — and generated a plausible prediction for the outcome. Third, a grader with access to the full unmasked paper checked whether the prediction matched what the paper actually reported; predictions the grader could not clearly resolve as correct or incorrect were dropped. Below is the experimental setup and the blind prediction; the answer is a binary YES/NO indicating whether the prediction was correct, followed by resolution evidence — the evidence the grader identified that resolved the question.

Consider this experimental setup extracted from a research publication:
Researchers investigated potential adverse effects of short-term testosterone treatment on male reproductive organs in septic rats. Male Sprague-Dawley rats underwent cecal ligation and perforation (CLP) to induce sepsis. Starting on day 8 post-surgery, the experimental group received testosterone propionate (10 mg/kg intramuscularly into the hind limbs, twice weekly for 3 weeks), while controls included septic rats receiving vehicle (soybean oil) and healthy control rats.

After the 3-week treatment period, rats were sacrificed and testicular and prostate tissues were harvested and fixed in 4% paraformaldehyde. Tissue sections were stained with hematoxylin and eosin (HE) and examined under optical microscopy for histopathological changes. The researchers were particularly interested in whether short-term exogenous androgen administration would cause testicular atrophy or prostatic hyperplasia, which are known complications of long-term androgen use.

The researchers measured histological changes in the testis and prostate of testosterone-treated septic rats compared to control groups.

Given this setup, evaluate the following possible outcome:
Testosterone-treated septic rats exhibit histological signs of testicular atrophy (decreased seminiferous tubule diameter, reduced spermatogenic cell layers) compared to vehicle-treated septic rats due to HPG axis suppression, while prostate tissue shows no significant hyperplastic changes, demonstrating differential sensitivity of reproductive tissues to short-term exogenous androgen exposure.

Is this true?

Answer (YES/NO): NO